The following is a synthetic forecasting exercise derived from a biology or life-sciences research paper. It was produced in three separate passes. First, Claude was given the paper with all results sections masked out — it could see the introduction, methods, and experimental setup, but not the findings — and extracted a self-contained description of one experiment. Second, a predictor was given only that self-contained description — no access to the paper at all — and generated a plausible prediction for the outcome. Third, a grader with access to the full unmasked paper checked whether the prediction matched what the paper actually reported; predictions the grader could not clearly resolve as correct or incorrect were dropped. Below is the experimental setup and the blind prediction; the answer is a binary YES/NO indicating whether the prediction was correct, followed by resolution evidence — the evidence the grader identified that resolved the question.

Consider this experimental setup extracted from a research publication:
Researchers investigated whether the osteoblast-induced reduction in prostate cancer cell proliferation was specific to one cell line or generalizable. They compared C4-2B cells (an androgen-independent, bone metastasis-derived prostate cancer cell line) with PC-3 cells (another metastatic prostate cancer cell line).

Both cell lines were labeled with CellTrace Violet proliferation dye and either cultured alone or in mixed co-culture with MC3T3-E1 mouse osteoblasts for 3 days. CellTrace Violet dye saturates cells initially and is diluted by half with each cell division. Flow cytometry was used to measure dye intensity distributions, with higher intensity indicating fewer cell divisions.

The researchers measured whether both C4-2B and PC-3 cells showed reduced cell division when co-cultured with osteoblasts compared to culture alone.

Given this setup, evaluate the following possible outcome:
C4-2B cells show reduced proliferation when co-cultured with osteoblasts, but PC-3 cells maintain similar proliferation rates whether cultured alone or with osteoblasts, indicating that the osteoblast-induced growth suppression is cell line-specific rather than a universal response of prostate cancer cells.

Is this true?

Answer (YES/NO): NO